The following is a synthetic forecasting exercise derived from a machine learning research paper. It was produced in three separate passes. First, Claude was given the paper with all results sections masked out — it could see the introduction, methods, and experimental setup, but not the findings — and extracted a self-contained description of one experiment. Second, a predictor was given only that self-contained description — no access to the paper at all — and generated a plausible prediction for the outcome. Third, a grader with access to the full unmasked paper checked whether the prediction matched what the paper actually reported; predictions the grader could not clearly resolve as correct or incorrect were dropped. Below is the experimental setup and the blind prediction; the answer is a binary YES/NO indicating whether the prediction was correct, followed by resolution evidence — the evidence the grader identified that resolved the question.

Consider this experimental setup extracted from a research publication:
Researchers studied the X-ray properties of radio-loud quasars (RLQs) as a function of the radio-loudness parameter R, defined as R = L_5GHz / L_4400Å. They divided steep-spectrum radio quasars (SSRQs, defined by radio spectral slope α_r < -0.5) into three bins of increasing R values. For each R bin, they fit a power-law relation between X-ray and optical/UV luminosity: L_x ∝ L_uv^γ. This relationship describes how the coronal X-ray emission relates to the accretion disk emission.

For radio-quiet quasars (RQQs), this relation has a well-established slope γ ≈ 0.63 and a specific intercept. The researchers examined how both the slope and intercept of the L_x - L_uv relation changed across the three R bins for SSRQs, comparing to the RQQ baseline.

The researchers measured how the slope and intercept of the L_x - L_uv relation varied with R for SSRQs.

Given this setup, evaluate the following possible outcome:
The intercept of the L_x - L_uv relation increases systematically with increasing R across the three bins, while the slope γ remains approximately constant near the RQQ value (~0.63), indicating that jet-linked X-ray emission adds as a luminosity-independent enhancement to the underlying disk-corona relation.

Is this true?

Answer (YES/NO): YES